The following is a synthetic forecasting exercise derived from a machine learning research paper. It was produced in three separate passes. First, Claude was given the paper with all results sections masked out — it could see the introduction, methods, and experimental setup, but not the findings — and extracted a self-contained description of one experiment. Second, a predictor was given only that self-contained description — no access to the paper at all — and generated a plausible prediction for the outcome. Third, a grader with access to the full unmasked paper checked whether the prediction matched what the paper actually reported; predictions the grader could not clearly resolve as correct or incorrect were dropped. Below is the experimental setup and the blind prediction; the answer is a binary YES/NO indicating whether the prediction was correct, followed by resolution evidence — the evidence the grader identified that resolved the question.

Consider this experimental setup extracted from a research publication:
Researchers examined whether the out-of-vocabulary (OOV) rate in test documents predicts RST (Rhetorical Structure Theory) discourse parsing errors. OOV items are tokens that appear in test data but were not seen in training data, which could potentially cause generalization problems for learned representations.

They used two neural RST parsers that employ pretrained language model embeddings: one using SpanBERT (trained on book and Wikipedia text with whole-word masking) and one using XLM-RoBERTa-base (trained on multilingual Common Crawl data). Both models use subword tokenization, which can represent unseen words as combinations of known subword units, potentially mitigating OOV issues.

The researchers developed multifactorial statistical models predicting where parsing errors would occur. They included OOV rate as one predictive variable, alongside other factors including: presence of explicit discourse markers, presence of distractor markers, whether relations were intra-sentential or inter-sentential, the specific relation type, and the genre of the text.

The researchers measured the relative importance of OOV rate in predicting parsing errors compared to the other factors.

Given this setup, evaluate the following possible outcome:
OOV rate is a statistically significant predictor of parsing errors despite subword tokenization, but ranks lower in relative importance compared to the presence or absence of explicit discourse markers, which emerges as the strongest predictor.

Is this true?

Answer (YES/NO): NO